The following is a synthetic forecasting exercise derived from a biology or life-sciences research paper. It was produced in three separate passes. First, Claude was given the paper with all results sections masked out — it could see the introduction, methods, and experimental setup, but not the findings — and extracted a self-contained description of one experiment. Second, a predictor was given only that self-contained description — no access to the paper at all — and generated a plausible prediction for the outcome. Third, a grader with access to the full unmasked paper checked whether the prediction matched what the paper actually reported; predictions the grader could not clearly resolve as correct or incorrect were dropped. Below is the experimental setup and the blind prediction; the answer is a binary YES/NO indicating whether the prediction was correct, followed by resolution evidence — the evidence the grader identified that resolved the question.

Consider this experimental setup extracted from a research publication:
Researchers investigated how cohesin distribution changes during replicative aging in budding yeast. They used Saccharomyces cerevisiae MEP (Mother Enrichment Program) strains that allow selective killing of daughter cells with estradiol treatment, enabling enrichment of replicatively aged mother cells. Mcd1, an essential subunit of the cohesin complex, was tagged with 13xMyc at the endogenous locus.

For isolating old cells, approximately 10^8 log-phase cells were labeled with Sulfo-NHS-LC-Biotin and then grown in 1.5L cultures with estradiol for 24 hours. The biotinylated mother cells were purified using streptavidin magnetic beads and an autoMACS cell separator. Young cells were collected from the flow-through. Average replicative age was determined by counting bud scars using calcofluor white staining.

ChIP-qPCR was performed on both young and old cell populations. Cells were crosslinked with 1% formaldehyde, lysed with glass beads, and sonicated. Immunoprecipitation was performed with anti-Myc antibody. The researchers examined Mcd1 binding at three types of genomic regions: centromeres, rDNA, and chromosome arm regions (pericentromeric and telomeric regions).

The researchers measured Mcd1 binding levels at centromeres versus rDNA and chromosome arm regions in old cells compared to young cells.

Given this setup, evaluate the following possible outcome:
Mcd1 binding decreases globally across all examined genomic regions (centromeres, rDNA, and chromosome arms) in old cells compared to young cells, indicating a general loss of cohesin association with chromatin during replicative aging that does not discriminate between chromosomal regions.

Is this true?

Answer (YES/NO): NO